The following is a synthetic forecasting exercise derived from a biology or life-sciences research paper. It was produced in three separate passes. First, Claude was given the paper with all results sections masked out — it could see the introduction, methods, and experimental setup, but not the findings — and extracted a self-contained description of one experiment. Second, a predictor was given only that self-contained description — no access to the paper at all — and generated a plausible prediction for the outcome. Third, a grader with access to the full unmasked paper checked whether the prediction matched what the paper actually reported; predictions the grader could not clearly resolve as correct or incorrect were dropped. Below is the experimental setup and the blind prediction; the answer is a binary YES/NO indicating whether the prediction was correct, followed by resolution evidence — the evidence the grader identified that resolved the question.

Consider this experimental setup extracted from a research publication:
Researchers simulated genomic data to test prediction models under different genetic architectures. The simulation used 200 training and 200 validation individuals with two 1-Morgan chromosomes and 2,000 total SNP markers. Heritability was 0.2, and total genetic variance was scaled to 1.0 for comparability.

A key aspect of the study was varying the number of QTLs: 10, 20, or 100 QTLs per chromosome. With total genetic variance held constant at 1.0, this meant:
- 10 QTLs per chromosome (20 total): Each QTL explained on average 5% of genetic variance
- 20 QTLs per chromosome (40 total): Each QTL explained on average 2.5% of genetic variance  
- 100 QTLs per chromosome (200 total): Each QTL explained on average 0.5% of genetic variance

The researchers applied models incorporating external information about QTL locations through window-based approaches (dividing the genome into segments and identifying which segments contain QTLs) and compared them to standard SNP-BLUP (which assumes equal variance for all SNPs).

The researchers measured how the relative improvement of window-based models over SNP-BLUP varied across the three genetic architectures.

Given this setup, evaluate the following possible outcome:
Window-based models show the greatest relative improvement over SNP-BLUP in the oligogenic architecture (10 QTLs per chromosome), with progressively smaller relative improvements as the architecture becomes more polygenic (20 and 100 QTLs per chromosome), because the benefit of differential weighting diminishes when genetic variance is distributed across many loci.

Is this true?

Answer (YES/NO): YES